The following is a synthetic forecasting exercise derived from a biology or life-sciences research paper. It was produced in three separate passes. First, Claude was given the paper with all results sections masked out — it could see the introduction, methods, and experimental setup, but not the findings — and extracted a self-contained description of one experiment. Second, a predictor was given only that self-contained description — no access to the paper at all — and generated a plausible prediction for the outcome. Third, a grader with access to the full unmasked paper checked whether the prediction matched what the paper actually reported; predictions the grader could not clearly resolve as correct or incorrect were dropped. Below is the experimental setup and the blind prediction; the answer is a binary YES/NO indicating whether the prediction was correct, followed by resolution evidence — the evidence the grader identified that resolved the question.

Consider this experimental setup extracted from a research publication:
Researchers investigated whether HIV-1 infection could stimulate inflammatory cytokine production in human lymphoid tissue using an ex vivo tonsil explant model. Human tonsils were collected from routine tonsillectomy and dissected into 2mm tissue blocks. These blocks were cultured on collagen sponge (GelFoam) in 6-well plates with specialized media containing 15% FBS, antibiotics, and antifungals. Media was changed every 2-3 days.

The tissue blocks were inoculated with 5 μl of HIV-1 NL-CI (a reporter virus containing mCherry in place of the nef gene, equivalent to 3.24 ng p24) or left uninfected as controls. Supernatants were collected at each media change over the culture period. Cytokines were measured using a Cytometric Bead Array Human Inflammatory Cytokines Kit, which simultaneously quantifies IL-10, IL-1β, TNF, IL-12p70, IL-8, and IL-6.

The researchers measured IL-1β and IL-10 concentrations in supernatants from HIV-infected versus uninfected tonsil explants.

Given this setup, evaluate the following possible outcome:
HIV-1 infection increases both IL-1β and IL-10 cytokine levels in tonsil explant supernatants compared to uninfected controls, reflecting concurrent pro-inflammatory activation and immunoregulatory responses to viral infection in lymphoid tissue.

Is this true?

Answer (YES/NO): YES